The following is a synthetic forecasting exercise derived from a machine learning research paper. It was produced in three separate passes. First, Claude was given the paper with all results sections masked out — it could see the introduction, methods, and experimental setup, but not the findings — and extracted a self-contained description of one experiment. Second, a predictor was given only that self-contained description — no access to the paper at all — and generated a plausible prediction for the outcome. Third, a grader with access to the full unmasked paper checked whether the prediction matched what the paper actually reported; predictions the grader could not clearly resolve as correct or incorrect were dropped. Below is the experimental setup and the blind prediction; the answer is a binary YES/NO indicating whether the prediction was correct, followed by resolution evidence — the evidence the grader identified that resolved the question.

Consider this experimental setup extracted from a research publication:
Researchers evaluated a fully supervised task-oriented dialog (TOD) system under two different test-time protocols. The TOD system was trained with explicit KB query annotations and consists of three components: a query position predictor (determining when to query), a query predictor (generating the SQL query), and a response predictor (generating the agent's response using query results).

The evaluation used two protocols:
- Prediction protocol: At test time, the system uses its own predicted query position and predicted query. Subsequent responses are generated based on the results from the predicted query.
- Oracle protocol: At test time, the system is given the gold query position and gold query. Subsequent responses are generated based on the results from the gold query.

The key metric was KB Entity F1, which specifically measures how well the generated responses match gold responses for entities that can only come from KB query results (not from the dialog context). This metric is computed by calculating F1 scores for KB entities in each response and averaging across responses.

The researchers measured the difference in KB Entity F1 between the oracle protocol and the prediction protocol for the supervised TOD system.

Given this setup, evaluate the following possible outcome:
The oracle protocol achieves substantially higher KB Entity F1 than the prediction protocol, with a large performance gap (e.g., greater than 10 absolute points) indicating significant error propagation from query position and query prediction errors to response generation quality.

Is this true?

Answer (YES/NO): YES